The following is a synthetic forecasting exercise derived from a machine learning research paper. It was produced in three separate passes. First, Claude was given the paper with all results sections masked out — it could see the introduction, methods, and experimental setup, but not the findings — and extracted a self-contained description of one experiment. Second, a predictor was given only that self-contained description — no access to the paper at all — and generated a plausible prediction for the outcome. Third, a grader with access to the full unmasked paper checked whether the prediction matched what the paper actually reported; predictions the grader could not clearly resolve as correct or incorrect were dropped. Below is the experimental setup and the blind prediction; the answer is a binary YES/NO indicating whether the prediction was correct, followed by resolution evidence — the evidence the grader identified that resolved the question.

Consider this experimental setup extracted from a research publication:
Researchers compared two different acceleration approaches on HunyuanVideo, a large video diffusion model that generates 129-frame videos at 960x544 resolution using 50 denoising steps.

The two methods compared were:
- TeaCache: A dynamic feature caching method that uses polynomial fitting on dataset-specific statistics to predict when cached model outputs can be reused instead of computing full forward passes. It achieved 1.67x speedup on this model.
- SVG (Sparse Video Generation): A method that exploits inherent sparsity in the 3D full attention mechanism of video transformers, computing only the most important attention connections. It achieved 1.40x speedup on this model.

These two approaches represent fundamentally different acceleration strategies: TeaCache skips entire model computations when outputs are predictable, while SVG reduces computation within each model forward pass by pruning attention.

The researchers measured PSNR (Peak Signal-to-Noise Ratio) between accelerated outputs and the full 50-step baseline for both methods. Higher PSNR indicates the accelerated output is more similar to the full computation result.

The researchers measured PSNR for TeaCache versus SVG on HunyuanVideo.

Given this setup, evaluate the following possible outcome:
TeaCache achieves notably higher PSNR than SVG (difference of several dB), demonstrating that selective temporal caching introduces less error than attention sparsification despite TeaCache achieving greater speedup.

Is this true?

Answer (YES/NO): NO